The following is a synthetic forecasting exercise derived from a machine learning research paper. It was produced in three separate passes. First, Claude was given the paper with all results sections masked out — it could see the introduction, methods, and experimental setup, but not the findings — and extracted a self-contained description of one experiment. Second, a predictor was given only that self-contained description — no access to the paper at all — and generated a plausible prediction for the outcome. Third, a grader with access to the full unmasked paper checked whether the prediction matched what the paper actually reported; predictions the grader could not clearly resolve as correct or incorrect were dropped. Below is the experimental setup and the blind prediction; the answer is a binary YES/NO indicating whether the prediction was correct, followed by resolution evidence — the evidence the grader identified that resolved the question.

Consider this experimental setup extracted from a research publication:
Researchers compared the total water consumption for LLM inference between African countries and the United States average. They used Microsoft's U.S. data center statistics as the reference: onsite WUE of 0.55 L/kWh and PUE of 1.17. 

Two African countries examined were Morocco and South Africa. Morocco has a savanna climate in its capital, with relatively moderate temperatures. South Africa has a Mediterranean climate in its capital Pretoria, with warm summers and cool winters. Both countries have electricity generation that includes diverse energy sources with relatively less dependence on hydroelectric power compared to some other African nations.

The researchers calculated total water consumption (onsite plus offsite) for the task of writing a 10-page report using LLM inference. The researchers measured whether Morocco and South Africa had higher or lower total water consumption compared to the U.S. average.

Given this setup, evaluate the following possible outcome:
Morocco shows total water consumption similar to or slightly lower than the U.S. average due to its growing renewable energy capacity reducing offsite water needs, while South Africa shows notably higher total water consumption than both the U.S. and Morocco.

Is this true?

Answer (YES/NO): NO